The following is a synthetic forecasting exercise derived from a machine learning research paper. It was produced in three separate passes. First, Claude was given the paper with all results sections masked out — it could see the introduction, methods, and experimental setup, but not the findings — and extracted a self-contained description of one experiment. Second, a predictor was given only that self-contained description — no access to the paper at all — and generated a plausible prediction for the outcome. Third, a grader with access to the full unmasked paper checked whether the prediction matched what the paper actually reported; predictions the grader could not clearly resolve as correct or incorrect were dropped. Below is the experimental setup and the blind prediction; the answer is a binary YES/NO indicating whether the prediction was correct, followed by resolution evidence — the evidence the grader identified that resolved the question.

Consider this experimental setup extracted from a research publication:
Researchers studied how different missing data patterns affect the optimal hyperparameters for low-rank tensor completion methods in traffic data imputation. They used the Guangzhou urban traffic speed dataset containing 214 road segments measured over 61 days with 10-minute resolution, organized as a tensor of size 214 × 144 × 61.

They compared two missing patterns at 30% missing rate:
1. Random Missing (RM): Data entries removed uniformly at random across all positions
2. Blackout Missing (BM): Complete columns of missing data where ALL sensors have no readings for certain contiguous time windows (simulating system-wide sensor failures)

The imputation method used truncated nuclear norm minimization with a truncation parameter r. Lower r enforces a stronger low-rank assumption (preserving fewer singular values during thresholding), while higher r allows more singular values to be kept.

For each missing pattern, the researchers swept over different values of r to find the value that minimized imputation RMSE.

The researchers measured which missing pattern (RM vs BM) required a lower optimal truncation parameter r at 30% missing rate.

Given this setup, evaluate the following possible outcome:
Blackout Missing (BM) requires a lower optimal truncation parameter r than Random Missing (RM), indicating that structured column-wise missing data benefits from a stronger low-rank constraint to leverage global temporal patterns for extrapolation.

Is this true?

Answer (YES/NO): YES